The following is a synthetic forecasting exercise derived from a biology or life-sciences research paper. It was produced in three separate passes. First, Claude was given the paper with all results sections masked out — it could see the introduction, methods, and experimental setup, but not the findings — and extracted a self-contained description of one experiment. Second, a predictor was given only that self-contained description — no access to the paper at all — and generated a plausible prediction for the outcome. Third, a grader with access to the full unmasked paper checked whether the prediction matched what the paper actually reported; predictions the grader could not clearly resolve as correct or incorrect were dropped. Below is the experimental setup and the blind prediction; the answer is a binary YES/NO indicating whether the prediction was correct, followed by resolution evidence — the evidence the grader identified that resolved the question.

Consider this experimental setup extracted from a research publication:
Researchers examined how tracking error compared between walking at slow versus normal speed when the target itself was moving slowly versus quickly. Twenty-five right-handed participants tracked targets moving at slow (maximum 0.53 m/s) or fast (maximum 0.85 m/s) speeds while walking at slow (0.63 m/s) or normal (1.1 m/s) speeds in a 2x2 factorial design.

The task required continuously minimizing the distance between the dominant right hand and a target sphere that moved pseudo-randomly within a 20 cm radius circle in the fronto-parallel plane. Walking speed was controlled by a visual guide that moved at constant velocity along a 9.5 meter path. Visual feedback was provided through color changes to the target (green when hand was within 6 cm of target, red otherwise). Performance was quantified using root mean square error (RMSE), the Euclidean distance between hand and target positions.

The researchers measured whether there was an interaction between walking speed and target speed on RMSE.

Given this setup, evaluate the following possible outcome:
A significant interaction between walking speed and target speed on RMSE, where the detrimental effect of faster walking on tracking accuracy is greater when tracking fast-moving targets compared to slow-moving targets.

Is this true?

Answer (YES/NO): NO